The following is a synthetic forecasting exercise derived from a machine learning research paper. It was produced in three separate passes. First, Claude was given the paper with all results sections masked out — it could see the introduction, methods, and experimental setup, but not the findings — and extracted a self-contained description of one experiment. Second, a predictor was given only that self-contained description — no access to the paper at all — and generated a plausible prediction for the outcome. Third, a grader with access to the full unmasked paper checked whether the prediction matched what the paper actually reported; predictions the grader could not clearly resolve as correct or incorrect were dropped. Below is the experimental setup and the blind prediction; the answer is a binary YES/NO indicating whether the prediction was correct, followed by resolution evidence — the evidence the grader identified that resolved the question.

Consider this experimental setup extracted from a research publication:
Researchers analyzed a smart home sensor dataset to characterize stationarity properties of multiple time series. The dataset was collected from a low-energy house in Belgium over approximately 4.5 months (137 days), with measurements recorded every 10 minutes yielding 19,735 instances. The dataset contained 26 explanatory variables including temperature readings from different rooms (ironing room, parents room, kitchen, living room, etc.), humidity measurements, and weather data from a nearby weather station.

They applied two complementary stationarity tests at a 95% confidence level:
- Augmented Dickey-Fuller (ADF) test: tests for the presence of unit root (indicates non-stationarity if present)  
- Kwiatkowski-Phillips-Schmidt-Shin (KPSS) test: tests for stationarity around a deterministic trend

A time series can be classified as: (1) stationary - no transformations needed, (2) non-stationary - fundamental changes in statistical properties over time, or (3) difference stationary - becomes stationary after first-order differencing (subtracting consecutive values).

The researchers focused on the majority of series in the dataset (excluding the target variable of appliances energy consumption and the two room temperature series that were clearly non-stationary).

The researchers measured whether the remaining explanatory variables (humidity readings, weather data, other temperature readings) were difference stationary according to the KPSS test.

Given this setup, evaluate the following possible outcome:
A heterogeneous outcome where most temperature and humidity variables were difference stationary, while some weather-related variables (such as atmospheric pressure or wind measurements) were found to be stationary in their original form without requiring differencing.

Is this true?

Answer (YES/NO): NO